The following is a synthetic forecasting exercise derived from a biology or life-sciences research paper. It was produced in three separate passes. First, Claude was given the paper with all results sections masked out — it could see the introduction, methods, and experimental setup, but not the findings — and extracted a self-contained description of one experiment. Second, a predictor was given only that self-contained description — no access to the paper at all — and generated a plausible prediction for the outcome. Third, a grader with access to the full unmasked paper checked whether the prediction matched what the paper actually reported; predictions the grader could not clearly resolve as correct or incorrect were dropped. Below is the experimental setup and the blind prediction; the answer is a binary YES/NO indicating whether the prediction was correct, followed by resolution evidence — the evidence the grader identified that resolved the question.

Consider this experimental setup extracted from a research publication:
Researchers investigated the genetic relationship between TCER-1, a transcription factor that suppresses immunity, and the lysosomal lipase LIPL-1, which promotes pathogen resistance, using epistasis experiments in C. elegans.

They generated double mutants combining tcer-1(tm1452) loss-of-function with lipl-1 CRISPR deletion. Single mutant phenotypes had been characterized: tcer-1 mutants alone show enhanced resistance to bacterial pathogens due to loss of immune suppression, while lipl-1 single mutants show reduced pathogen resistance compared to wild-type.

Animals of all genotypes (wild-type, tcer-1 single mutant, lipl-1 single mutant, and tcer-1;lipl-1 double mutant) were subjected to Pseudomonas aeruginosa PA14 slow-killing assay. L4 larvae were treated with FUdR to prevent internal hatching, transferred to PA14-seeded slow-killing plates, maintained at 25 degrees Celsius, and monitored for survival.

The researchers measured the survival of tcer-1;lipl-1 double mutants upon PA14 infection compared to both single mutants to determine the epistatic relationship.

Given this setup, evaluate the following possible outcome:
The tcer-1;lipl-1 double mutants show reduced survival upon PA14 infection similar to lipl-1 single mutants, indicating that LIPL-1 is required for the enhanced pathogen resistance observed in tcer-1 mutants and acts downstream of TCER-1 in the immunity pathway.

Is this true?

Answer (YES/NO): YES